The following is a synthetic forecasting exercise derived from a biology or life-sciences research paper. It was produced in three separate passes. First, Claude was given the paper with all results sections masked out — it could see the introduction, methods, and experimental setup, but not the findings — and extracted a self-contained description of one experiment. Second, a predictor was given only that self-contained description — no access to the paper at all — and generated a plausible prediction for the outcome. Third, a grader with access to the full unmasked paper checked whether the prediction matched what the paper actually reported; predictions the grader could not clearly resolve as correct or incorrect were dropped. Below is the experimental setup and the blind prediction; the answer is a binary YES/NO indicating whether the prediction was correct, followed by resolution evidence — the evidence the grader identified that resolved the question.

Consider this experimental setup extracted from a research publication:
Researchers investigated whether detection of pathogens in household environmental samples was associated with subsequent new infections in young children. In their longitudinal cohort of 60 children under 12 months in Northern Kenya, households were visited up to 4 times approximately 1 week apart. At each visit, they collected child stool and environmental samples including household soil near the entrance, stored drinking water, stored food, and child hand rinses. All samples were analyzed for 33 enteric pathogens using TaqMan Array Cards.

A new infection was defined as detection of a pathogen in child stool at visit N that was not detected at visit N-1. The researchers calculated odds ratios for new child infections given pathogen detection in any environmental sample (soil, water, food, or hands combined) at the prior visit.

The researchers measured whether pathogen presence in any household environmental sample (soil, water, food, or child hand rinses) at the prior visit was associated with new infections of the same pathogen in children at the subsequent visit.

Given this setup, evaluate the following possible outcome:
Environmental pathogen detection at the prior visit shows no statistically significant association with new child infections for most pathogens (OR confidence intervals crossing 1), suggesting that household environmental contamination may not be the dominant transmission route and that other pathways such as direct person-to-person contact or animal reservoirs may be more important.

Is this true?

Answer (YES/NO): NO